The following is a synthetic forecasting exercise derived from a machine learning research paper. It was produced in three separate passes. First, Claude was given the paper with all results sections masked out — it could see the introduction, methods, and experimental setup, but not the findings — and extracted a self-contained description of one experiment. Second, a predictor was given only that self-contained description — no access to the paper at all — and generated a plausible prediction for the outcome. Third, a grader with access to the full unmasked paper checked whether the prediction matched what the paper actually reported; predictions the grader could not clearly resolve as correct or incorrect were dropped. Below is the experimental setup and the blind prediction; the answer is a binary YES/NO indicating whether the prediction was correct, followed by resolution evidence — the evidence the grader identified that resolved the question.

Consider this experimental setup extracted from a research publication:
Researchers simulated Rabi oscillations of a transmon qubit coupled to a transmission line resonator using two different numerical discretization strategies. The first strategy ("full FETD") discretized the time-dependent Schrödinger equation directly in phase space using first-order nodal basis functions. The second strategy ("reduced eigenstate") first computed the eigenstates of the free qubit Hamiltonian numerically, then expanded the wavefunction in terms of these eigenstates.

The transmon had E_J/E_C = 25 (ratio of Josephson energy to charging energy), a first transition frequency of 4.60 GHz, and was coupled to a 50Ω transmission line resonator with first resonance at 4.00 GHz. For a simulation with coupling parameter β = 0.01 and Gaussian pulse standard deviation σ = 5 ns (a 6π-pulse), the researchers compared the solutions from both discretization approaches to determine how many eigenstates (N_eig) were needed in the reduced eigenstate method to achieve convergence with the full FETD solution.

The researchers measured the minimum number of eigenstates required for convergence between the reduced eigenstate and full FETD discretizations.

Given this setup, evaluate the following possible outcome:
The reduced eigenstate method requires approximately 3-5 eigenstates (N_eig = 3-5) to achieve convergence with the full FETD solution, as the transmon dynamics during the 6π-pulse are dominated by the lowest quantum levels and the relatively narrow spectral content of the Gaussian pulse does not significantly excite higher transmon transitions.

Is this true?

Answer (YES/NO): YES